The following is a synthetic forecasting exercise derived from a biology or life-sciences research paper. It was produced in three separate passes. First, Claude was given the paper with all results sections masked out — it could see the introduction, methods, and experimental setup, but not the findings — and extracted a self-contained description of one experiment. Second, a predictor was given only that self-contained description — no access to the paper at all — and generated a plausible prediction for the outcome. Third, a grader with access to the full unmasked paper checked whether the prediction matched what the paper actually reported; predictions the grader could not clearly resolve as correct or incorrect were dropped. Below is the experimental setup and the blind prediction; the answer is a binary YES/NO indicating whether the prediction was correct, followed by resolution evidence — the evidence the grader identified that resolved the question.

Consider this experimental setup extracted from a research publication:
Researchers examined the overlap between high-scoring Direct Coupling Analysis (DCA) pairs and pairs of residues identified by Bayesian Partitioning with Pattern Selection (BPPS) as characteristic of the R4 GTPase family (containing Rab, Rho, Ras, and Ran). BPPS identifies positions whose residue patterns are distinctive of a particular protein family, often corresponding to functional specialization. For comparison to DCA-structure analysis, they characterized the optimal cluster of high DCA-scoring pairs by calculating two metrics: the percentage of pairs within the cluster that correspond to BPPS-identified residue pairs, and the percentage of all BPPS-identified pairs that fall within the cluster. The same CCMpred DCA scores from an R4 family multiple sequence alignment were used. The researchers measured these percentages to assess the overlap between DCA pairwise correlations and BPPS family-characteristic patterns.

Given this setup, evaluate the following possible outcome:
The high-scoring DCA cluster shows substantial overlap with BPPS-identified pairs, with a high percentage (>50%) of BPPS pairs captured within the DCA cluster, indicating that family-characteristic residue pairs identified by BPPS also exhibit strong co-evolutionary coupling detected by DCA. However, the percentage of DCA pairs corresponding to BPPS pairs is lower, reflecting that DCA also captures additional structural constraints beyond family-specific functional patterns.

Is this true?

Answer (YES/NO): NO